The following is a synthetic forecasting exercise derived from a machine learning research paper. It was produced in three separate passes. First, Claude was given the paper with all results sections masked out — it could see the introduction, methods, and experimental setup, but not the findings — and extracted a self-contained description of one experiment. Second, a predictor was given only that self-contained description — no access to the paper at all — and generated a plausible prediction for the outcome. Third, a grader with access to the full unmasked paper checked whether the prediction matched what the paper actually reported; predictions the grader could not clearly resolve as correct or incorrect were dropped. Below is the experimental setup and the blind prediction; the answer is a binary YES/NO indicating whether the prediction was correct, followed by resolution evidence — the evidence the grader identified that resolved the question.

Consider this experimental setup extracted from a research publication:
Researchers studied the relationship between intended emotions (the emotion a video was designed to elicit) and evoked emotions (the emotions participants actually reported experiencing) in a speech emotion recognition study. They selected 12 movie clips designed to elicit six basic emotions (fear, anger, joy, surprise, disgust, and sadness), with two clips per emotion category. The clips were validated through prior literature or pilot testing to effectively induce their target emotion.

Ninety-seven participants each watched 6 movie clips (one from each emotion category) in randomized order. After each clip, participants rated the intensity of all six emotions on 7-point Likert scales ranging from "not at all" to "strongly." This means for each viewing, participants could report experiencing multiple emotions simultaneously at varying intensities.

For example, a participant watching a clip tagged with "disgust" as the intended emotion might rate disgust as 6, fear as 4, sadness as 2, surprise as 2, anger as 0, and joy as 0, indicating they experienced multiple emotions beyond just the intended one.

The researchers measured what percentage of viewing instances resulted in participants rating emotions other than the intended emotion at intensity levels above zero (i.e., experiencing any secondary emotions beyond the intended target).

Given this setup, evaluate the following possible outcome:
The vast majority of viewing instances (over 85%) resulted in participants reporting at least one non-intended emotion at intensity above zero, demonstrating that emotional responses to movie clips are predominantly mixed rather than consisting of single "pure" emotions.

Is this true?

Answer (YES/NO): YES